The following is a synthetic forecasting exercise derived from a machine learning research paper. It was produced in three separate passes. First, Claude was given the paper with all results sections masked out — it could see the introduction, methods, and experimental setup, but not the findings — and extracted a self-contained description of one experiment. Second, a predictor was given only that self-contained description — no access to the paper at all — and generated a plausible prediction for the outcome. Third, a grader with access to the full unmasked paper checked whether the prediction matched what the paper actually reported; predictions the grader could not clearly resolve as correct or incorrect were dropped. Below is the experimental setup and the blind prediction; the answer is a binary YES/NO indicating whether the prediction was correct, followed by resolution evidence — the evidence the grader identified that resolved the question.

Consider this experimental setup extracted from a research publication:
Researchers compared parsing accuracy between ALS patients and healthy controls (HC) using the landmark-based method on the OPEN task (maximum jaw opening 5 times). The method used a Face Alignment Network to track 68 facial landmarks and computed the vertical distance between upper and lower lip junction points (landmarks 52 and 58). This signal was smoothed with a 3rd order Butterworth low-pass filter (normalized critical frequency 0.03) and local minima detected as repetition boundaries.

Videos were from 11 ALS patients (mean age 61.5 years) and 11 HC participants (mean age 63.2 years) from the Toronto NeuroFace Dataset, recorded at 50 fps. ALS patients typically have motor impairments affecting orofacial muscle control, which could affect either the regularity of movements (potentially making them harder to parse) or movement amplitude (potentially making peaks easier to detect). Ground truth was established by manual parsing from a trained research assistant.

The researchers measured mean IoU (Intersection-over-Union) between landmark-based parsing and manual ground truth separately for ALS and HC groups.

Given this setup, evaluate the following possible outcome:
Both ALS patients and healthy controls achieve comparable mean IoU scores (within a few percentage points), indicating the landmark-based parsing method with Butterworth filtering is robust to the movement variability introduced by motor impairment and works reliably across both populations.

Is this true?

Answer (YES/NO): NO